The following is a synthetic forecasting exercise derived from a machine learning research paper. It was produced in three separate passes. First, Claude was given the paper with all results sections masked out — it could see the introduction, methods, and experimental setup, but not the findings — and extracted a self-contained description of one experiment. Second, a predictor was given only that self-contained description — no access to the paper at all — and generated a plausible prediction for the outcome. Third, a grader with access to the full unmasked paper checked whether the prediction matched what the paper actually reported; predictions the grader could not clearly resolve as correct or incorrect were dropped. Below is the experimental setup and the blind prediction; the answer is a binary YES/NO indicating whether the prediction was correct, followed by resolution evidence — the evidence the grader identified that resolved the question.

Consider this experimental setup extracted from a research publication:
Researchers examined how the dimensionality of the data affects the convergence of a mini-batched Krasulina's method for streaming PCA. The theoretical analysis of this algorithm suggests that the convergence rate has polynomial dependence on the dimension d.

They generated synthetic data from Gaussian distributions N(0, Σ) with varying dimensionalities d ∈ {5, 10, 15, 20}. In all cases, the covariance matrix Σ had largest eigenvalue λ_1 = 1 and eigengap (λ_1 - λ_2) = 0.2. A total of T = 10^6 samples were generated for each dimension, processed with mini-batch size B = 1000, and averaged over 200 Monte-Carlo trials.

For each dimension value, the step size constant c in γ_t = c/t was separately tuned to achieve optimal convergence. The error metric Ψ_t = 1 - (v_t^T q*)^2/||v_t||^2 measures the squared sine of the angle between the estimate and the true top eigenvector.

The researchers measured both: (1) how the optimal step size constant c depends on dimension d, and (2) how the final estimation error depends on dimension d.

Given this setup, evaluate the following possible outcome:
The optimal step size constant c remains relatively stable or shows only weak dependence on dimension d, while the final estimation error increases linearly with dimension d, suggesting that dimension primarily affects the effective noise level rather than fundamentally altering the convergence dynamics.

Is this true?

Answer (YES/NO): NO